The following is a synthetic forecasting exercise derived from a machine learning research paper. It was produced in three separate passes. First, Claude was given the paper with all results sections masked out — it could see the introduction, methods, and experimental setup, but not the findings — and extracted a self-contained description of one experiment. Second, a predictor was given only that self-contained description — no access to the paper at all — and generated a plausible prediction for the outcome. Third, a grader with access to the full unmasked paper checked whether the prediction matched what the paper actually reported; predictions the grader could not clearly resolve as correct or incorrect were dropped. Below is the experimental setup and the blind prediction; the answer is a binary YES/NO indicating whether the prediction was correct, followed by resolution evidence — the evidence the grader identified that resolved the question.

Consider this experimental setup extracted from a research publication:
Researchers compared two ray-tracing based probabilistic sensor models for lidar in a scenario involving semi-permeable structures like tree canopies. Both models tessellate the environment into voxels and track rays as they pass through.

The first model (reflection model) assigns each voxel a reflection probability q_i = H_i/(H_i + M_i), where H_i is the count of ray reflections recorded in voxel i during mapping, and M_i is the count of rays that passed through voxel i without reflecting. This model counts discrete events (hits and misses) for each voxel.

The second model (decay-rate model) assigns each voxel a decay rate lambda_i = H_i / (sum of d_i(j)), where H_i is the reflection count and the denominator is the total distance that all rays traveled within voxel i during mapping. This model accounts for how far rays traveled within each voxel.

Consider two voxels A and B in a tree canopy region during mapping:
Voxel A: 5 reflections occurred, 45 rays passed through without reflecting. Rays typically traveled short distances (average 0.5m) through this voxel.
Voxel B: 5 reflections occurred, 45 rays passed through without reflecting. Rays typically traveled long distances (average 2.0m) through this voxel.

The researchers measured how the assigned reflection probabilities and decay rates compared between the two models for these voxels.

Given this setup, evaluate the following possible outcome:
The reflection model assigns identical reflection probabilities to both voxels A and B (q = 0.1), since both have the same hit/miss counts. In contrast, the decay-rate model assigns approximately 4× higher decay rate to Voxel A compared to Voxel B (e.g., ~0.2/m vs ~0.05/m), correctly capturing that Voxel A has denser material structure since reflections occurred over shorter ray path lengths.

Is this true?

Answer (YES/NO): YES